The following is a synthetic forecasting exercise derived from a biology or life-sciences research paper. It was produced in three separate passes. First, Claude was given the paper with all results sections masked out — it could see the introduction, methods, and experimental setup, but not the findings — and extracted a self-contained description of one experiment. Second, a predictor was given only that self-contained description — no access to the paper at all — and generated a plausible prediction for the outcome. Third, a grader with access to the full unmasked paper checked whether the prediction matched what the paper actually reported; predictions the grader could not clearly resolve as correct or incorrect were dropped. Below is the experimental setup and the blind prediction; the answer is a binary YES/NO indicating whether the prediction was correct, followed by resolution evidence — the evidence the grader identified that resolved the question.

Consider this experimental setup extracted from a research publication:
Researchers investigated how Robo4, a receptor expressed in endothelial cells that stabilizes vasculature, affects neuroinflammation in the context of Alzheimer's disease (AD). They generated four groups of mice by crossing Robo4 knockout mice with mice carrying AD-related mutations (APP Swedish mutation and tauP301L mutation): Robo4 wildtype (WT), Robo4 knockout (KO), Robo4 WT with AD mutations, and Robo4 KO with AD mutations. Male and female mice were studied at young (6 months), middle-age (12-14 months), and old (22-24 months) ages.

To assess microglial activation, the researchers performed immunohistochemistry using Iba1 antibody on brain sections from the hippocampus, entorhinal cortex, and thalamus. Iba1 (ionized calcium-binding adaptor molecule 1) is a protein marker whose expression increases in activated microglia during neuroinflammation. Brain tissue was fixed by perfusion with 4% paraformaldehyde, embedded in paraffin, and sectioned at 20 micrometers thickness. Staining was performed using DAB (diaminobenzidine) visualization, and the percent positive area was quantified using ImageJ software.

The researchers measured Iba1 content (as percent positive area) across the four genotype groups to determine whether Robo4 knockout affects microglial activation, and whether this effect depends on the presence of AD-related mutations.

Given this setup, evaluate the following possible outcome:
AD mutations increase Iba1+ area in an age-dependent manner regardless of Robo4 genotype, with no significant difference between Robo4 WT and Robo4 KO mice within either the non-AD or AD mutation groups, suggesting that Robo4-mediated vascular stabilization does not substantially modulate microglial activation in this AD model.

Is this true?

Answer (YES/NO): NO